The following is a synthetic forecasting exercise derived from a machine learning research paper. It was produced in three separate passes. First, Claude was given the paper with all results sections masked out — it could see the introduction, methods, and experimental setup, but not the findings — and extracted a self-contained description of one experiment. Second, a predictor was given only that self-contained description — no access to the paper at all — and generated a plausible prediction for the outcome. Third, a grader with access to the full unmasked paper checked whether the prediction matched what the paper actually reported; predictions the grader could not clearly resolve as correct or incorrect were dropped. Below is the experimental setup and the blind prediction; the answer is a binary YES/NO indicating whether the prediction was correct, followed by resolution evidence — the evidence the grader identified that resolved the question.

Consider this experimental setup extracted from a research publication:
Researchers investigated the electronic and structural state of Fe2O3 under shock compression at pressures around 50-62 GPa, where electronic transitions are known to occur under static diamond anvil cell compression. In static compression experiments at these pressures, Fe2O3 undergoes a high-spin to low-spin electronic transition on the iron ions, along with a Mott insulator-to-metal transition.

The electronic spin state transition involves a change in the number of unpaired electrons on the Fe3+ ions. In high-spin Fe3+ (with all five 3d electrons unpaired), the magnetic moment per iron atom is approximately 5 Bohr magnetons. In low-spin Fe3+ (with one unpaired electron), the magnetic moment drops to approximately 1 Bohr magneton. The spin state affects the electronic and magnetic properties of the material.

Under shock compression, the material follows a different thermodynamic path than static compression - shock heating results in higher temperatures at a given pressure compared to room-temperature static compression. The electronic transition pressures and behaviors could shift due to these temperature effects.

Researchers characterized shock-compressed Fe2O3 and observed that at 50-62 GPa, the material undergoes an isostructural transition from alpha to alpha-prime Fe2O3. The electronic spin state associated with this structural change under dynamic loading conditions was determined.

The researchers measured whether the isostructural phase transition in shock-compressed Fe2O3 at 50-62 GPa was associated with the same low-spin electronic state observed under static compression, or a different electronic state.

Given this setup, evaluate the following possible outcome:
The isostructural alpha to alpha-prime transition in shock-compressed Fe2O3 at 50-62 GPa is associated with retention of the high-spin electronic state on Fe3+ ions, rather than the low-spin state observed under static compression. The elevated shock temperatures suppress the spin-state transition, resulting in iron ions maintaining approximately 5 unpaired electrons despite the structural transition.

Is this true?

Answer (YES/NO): NO